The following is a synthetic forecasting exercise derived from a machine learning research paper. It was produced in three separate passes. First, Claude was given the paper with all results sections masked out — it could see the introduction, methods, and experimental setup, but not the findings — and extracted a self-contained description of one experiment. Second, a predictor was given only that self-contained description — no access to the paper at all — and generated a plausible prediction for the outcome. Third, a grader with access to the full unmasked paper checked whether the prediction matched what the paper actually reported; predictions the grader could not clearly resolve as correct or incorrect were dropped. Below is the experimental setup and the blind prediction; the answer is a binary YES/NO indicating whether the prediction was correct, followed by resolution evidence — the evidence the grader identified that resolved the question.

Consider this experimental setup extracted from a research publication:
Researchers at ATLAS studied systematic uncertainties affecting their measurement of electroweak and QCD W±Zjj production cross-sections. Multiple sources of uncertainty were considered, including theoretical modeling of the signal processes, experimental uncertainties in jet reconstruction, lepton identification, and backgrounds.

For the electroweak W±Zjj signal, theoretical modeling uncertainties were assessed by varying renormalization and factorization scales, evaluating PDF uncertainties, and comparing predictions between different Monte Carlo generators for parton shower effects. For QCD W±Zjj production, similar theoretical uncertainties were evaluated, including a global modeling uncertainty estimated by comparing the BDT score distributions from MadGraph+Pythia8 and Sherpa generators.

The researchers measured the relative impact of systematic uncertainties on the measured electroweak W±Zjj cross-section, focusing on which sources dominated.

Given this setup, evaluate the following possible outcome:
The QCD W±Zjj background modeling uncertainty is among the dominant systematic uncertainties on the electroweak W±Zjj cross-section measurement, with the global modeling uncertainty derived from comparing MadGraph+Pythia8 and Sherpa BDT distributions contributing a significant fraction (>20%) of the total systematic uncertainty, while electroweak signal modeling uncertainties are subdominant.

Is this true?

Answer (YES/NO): NO